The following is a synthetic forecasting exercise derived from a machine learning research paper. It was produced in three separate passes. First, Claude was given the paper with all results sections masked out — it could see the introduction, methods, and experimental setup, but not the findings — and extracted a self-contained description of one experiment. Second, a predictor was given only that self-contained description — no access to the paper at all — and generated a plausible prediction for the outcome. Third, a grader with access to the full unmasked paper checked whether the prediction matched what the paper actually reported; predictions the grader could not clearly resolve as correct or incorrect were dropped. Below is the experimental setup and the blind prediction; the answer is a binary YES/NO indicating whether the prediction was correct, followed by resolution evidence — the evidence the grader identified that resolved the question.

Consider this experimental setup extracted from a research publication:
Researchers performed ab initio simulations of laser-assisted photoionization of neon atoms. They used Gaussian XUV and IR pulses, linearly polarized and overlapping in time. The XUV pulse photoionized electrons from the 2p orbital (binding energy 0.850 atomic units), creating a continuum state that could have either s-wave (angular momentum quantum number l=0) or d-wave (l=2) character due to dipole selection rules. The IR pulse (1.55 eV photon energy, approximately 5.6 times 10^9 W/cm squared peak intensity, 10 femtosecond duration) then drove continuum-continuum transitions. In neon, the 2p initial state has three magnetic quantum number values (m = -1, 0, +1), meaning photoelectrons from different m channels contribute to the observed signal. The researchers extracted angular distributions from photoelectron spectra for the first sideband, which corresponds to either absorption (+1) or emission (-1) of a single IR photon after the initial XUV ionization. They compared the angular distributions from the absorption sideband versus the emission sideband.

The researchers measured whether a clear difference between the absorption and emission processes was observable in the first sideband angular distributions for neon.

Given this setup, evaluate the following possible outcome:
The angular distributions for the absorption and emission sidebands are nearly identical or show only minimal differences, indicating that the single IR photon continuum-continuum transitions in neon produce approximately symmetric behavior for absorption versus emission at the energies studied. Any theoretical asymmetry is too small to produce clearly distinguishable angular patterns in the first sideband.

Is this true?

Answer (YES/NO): YES